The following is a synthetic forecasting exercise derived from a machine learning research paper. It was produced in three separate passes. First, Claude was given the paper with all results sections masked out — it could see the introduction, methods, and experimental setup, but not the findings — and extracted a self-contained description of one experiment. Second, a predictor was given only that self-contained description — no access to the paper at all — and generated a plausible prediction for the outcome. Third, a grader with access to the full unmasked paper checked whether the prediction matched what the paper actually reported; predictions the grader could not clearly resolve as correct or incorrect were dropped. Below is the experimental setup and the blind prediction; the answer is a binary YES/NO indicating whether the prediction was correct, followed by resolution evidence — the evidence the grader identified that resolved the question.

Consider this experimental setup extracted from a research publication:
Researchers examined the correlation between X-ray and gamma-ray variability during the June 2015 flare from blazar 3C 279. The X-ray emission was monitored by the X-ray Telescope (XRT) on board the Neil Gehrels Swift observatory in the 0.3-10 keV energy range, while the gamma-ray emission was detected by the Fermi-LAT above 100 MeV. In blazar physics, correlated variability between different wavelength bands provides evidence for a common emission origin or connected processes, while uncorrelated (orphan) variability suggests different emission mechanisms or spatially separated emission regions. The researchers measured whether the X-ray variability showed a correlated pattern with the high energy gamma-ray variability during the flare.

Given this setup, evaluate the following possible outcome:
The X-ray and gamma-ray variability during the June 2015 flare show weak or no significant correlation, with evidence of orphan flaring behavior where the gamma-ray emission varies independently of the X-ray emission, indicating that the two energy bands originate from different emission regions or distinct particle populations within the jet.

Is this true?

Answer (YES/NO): YES